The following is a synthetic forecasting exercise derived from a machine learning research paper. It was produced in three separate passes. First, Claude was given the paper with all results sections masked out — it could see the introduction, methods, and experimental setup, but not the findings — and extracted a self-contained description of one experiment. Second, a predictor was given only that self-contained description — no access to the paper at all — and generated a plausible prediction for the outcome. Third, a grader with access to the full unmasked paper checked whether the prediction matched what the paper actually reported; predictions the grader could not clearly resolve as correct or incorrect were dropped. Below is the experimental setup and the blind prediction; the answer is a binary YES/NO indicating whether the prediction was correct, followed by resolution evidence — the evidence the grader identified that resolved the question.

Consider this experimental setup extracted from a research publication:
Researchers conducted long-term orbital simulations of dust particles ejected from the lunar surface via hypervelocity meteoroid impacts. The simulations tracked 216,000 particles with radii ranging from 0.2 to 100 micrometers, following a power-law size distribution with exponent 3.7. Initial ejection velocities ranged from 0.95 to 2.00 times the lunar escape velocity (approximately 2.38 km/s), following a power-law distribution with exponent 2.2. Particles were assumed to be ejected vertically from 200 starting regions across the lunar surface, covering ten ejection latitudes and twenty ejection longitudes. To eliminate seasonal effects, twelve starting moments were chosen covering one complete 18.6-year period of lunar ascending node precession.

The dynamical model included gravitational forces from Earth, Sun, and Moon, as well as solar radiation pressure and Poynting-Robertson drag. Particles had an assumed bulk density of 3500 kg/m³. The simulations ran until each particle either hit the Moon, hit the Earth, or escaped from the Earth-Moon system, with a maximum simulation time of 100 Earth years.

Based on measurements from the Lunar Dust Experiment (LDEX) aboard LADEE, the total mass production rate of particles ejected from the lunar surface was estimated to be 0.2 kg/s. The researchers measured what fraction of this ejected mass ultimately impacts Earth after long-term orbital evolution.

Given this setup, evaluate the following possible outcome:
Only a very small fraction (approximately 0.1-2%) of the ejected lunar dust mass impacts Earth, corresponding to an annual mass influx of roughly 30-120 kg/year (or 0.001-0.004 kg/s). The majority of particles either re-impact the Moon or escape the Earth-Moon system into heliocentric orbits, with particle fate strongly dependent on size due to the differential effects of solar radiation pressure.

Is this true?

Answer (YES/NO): NO